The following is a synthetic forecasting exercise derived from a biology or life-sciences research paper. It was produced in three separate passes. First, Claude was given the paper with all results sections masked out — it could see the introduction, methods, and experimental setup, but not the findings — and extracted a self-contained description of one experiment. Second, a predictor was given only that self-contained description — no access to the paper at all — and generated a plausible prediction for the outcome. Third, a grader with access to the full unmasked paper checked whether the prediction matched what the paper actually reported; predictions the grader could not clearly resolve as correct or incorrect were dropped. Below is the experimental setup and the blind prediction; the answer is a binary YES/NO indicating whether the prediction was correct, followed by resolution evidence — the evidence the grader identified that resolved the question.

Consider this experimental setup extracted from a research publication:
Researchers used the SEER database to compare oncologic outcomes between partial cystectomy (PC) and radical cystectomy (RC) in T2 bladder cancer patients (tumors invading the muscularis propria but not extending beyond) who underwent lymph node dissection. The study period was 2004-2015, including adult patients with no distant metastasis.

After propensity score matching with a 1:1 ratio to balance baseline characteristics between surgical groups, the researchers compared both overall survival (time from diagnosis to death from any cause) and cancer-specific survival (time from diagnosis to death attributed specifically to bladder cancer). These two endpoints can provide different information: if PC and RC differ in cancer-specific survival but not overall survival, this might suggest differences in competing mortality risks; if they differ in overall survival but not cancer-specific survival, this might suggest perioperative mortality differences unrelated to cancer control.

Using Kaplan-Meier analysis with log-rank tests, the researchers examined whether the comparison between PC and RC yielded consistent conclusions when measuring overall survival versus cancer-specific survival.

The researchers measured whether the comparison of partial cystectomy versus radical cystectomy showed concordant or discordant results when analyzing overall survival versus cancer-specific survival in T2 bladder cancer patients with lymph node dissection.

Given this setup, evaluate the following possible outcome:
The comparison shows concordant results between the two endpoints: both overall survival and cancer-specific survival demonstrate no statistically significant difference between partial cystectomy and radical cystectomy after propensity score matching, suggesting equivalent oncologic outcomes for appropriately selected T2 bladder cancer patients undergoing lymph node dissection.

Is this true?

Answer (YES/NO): YES